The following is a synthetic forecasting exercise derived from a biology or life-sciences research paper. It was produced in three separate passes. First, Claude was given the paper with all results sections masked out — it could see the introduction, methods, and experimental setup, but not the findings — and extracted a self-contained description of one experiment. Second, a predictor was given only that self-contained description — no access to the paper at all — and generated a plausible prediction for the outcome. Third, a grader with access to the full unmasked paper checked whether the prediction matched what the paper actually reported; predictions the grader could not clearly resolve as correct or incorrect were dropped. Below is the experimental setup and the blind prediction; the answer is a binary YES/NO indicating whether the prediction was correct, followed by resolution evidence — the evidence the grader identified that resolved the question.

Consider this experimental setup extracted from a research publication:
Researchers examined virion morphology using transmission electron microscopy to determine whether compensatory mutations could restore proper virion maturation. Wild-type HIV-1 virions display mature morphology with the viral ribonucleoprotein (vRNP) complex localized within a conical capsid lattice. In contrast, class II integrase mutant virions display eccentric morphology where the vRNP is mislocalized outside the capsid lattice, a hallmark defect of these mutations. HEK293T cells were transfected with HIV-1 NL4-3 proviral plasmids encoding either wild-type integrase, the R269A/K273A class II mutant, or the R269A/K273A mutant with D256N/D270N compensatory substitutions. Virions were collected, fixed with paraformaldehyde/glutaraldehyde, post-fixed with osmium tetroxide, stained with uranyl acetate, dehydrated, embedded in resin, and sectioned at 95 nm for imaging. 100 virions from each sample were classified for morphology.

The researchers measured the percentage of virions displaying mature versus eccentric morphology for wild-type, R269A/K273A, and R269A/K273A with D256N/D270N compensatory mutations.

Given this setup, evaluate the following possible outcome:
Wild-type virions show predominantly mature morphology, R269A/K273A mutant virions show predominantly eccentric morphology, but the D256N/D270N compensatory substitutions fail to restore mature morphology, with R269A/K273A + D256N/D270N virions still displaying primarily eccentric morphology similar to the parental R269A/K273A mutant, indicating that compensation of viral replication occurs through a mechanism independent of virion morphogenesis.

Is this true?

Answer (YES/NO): NO